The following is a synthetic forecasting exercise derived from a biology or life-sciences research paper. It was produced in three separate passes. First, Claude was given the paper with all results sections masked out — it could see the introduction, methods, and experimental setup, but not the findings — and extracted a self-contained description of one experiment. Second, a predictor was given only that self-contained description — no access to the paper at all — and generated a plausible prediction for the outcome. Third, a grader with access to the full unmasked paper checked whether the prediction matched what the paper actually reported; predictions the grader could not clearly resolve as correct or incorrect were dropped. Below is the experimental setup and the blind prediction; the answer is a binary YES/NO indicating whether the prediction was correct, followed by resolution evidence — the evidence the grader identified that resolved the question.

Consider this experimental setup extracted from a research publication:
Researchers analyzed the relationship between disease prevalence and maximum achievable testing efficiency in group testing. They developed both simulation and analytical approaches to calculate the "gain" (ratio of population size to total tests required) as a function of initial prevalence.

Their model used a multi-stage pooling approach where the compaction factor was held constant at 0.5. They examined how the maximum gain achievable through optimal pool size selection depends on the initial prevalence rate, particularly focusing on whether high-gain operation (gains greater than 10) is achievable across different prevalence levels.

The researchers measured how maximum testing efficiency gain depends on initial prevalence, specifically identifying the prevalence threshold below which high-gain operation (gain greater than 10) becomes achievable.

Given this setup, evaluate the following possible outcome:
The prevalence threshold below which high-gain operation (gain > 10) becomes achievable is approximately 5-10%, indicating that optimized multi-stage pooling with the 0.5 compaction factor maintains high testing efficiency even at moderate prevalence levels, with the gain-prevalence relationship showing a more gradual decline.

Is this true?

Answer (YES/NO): NO